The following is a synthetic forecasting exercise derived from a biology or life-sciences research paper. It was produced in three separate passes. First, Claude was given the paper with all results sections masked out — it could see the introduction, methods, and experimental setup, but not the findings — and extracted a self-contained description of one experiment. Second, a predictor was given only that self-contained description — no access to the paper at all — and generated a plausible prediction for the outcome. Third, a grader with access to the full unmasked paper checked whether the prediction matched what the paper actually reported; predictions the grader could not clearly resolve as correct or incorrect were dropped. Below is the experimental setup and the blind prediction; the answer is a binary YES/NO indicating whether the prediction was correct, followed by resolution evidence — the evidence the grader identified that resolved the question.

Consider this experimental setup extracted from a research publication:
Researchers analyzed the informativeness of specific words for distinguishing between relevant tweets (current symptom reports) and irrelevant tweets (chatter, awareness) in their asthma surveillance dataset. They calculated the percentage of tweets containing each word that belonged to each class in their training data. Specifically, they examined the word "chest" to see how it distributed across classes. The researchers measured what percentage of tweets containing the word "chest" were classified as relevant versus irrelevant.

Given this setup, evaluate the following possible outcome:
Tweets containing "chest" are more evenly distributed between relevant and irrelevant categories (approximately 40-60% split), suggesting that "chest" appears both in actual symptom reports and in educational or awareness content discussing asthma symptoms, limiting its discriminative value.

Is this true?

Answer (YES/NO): NO